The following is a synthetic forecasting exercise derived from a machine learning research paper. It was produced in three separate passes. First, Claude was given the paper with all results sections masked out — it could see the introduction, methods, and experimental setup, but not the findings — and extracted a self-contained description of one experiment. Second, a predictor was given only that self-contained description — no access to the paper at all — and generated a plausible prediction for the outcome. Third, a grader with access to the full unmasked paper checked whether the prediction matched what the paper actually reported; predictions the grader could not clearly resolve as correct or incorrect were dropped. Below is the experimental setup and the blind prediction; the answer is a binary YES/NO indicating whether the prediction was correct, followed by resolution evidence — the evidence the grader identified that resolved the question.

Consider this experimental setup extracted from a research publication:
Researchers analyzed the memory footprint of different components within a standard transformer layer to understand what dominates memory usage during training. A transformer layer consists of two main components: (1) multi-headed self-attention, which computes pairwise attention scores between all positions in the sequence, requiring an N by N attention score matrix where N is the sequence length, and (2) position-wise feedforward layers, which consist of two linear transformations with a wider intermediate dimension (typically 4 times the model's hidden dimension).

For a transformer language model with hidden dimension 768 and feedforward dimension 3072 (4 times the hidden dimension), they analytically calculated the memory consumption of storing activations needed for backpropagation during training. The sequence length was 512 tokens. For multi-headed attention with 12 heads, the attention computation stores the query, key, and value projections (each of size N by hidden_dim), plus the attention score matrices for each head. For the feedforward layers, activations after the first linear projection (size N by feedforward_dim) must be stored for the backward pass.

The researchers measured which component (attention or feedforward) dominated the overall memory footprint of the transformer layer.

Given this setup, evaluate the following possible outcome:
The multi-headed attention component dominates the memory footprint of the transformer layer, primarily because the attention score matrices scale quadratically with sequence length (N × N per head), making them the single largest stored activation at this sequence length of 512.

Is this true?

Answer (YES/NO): NO